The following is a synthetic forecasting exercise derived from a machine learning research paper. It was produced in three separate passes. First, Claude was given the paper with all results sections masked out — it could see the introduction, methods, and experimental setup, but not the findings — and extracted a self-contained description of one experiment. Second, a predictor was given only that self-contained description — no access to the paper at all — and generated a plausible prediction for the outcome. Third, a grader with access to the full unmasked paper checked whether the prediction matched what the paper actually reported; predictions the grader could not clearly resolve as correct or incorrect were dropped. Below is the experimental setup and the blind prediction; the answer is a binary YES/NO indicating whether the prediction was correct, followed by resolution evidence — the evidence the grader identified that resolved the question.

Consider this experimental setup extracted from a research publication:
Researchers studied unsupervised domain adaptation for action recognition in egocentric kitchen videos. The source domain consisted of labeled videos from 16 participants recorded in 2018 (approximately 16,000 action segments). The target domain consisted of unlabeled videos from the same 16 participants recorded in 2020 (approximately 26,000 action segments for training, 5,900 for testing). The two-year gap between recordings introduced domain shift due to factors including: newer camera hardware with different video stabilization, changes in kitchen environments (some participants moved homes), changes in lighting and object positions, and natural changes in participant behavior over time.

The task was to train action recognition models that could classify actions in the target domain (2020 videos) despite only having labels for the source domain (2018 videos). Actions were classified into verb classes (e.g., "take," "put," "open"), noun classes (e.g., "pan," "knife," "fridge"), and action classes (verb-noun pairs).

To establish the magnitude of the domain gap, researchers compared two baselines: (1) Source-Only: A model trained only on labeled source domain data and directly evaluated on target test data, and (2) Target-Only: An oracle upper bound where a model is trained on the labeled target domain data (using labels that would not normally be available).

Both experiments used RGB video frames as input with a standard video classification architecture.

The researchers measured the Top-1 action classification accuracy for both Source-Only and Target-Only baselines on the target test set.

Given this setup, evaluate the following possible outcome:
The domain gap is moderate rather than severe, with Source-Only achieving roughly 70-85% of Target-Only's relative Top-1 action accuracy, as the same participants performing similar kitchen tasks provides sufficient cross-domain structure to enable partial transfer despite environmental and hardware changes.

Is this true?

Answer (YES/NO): NO